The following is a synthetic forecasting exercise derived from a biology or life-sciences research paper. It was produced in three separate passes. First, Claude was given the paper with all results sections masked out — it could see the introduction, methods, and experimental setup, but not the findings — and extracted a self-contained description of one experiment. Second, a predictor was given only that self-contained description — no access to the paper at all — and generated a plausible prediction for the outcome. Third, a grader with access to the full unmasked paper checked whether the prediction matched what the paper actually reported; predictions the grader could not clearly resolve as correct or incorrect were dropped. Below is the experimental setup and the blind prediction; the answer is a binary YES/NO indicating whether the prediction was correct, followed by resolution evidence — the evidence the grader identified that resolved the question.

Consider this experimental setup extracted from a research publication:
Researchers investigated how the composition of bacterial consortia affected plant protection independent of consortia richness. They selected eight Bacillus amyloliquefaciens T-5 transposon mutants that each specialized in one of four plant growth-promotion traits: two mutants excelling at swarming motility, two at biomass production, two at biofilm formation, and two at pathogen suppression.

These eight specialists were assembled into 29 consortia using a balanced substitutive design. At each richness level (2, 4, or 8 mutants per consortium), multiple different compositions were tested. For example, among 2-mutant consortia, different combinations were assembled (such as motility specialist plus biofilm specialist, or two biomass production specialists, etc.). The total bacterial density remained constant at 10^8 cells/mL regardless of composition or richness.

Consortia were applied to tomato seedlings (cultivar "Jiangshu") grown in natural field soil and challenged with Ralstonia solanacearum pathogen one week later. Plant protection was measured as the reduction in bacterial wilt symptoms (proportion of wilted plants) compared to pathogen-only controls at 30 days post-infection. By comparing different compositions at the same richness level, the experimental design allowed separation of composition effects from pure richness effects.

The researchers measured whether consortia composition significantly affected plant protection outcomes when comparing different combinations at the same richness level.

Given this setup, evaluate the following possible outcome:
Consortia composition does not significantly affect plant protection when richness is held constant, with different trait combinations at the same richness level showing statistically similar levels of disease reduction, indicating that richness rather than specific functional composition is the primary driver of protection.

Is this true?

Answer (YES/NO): NO